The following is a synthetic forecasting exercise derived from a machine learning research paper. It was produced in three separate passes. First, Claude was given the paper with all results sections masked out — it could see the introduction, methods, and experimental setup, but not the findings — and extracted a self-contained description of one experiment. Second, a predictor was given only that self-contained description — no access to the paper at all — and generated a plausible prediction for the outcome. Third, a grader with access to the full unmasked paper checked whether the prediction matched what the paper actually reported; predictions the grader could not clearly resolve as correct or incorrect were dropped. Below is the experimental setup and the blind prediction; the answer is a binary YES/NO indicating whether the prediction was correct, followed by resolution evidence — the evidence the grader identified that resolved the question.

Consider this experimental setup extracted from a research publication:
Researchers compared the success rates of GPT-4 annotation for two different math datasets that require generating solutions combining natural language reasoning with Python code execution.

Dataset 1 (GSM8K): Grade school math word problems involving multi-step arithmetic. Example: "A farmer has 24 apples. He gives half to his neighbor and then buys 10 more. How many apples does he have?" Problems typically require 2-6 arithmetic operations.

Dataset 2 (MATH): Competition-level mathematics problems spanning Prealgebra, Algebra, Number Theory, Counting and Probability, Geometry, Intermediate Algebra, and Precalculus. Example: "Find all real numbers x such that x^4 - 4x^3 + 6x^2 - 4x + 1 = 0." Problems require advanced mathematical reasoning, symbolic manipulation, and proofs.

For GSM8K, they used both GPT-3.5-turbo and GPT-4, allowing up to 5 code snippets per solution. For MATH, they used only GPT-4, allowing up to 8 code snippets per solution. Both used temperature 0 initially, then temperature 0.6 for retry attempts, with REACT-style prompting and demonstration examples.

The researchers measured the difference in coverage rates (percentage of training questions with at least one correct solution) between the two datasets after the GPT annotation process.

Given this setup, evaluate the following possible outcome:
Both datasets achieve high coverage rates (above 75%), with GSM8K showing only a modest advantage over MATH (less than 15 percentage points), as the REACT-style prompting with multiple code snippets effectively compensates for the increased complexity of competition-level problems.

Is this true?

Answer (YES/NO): NO